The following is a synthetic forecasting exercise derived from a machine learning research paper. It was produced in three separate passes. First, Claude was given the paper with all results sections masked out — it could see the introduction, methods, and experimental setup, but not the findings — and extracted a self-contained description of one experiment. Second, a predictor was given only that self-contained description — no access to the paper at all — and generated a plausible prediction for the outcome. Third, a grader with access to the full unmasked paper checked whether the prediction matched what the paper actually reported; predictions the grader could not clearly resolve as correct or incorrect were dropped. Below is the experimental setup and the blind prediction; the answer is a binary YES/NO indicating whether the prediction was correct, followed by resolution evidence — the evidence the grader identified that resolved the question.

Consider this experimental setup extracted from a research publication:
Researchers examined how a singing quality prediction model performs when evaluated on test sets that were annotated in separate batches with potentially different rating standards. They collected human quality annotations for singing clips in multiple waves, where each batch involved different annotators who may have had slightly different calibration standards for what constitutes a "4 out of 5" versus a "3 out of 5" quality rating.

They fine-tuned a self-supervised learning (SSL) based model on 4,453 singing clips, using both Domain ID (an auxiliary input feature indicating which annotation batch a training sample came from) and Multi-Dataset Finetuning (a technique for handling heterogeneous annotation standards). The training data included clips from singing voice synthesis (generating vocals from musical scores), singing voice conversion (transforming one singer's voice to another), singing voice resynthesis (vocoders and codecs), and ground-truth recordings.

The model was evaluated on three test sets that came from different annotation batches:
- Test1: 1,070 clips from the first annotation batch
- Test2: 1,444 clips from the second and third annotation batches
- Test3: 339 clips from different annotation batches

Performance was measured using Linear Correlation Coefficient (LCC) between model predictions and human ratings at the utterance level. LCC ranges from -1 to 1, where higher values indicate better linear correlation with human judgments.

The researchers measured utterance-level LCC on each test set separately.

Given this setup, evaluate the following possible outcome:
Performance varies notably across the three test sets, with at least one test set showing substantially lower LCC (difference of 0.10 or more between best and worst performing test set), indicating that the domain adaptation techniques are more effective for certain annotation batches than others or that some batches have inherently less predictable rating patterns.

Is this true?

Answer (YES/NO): YES